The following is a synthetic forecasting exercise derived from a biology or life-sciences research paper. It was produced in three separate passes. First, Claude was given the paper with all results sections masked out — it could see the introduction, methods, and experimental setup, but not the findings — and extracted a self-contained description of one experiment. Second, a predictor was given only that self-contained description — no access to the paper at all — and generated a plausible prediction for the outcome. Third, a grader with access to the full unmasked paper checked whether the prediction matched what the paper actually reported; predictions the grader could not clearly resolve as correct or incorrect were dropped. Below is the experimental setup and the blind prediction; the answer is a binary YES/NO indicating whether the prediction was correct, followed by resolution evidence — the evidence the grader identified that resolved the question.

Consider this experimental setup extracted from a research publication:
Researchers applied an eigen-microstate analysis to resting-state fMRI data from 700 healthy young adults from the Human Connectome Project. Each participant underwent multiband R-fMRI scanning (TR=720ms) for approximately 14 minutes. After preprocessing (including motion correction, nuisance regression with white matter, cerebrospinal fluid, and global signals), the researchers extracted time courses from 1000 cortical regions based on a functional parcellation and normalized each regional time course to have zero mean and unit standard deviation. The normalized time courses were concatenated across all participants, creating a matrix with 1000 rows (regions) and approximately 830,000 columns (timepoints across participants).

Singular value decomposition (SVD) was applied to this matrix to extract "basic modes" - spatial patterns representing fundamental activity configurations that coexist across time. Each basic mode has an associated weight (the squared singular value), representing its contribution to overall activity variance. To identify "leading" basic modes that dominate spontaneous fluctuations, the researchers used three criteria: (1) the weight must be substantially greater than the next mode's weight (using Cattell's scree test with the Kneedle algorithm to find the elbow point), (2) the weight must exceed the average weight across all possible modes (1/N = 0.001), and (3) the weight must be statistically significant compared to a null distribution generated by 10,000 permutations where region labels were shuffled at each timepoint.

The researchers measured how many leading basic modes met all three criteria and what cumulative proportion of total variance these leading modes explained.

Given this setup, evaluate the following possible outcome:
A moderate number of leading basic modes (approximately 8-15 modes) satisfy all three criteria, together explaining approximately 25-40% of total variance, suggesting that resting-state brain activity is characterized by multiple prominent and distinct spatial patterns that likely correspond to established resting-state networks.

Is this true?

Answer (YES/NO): NO